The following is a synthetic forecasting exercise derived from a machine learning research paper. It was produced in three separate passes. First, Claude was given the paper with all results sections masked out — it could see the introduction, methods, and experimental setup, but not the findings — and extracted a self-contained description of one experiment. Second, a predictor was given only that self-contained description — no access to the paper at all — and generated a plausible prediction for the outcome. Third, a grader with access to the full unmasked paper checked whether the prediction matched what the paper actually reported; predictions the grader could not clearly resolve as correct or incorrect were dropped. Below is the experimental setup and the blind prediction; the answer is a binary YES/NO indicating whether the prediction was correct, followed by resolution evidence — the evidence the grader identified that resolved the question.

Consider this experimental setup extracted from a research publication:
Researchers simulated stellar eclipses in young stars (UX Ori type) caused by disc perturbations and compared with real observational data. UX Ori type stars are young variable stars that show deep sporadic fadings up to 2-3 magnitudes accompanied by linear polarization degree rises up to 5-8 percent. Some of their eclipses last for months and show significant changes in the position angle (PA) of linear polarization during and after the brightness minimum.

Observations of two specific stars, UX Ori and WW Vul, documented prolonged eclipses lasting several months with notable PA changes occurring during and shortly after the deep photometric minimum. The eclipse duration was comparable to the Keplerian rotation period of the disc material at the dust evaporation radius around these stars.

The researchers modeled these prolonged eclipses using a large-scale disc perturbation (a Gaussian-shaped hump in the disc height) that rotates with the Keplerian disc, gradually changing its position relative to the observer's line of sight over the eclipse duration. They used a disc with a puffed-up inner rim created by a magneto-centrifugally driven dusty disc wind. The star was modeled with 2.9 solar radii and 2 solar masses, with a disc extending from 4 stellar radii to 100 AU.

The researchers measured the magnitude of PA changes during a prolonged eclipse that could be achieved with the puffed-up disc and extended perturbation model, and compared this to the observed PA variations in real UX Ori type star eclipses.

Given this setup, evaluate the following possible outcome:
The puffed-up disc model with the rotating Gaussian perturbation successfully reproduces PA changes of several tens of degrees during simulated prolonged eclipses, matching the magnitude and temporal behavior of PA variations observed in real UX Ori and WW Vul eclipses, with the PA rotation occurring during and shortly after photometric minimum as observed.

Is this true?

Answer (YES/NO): NO